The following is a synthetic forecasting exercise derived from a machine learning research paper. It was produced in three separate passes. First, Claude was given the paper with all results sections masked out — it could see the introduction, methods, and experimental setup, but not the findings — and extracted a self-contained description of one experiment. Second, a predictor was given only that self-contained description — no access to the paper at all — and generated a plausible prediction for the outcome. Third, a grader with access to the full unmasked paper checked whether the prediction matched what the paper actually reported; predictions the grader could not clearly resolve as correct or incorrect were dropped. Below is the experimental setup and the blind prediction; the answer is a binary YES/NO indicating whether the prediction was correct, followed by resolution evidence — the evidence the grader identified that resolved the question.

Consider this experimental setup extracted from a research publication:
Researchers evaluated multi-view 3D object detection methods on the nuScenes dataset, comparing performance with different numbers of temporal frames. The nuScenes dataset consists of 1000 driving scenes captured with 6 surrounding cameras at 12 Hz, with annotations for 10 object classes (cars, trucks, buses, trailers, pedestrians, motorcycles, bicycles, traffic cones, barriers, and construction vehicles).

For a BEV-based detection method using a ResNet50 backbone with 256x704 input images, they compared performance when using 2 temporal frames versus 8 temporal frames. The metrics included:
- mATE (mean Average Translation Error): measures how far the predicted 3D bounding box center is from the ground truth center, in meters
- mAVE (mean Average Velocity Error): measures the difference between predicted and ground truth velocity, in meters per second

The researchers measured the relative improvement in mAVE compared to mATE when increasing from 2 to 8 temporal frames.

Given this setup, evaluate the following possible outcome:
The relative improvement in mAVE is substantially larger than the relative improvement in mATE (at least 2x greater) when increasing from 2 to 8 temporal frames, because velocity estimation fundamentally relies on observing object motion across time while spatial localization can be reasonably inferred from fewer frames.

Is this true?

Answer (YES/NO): YES